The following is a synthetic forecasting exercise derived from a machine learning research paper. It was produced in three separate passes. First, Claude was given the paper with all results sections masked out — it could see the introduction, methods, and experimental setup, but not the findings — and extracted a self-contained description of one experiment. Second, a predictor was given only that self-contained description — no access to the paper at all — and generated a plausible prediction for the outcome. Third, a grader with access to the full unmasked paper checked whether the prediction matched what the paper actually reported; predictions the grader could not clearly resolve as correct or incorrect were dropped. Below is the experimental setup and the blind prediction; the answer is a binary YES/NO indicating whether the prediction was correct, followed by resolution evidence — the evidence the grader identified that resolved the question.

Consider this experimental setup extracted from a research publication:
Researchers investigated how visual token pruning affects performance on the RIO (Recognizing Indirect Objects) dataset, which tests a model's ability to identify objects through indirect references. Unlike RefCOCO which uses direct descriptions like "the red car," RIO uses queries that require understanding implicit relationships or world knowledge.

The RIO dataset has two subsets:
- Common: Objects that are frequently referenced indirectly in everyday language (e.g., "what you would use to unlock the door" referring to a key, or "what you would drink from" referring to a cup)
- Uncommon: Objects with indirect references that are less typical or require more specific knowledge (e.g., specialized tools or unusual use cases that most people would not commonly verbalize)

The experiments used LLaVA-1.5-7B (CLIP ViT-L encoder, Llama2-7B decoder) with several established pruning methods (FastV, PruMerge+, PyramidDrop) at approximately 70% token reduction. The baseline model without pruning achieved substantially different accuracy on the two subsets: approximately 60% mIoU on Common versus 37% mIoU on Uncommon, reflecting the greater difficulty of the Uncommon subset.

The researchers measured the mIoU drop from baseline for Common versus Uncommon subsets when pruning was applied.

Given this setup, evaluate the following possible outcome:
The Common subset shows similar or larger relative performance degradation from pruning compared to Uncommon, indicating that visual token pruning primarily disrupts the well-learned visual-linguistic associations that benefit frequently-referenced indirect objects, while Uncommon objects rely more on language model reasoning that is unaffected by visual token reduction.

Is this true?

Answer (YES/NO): NO